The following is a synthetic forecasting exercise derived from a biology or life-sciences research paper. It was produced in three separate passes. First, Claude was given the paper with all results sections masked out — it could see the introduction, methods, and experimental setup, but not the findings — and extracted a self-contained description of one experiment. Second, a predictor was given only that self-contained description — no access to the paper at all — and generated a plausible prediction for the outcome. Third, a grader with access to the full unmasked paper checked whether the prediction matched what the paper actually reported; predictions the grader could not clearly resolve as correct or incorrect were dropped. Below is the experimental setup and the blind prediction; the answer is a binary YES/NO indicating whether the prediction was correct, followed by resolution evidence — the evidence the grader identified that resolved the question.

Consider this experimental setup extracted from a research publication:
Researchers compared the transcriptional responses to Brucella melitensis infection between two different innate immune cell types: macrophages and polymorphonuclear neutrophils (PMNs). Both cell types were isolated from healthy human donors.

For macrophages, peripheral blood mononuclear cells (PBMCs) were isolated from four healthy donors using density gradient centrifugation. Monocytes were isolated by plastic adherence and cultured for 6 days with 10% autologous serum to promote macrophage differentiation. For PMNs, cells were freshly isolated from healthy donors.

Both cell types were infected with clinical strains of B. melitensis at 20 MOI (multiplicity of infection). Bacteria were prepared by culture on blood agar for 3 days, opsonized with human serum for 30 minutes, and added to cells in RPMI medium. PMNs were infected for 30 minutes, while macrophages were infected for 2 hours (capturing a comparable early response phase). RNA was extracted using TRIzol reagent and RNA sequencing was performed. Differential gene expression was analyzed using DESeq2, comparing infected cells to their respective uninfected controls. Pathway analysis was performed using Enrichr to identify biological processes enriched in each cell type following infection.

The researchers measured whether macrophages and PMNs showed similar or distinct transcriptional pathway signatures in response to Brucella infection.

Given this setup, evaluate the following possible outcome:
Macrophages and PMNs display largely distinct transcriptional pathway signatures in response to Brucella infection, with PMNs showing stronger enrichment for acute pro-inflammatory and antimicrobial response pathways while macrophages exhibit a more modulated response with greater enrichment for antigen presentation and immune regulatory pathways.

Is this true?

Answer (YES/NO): NO